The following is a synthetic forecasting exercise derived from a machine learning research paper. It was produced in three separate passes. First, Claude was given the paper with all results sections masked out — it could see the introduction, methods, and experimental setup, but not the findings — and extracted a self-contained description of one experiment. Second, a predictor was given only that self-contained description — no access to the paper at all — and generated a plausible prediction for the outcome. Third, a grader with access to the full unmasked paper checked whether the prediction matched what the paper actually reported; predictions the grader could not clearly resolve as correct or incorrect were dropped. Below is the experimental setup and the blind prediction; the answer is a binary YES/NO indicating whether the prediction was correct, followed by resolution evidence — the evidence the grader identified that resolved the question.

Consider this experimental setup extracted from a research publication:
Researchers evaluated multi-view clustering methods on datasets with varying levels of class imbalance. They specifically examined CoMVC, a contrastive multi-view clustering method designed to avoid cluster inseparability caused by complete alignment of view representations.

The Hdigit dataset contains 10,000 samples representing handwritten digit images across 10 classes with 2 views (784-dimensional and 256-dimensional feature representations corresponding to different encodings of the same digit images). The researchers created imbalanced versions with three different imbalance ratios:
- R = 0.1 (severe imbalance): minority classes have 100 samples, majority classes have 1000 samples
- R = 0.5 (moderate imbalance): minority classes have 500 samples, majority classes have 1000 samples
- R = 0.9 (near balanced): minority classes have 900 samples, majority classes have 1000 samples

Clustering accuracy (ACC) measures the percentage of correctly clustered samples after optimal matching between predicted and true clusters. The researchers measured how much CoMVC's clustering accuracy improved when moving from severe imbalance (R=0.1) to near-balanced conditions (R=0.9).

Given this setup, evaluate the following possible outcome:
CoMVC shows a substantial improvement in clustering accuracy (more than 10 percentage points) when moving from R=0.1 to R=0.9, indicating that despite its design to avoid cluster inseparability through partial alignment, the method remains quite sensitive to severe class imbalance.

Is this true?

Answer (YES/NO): YES